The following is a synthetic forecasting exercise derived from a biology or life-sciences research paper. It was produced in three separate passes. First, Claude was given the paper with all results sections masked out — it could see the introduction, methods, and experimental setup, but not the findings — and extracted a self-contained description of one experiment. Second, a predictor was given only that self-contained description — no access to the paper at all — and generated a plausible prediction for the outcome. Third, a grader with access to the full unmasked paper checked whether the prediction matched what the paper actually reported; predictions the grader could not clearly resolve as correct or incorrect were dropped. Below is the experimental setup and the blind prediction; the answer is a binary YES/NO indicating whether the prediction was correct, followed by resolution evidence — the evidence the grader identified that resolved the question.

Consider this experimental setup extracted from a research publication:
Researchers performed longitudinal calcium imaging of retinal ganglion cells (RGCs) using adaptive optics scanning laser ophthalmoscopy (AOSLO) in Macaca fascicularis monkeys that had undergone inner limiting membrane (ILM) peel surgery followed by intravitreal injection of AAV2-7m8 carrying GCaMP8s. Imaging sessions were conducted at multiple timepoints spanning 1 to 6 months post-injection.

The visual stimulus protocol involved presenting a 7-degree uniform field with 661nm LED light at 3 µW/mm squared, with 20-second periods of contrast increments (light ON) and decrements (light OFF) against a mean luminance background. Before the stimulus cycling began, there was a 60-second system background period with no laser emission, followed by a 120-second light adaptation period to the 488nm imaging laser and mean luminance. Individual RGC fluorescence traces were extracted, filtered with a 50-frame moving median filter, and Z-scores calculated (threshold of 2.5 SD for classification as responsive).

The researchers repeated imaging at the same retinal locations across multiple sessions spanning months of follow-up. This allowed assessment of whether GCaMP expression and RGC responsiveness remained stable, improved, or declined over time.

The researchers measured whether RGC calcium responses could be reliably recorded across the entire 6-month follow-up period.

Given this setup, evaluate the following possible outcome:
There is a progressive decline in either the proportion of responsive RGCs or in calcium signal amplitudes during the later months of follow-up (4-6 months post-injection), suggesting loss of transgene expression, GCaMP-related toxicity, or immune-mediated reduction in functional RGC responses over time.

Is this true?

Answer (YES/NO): NO